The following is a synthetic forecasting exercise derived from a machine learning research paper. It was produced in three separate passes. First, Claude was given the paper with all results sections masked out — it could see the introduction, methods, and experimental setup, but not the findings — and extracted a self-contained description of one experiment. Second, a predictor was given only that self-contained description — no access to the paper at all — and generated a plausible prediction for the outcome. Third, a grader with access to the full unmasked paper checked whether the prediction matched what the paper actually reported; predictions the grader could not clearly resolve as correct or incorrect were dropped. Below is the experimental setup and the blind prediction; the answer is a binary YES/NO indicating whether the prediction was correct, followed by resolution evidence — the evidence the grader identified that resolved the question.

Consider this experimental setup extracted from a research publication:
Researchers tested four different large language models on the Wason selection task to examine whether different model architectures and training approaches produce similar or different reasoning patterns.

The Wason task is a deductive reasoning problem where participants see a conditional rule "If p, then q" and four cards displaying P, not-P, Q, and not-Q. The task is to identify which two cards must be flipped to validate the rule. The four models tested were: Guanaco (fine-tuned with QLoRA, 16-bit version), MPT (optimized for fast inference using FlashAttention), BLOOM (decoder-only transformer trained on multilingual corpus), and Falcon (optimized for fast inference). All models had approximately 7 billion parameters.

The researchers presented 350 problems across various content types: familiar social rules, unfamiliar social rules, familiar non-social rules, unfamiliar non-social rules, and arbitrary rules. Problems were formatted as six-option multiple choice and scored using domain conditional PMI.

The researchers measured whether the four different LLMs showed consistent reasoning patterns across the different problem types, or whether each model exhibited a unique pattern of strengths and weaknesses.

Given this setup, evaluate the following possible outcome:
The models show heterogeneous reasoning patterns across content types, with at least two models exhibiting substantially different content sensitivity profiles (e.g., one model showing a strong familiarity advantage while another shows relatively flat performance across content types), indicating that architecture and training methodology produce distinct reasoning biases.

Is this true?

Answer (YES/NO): NO